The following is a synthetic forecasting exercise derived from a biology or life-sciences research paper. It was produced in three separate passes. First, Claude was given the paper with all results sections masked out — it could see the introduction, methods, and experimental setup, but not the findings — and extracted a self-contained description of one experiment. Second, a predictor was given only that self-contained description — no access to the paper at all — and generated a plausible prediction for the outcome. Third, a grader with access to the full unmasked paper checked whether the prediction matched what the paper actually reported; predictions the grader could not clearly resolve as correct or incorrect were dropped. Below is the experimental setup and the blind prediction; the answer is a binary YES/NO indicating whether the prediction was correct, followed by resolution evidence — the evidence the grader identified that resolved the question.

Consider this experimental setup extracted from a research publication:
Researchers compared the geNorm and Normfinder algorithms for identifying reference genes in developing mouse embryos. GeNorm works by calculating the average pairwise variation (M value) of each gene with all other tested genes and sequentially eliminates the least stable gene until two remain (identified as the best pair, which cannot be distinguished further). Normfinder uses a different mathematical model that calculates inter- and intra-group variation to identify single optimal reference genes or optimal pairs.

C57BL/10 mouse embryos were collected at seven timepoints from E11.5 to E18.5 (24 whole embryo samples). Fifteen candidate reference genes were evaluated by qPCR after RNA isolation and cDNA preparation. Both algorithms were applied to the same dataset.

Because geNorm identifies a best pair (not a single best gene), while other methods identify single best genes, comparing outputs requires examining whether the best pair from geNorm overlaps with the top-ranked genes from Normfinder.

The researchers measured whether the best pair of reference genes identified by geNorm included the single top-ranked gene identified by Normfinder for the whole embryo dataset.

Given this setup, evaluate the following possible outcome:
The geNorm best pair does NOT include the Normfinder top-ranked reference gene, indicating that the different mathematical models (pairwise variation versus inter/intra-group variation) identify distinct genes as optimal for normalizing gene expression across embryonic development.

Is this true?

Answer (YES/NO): YES